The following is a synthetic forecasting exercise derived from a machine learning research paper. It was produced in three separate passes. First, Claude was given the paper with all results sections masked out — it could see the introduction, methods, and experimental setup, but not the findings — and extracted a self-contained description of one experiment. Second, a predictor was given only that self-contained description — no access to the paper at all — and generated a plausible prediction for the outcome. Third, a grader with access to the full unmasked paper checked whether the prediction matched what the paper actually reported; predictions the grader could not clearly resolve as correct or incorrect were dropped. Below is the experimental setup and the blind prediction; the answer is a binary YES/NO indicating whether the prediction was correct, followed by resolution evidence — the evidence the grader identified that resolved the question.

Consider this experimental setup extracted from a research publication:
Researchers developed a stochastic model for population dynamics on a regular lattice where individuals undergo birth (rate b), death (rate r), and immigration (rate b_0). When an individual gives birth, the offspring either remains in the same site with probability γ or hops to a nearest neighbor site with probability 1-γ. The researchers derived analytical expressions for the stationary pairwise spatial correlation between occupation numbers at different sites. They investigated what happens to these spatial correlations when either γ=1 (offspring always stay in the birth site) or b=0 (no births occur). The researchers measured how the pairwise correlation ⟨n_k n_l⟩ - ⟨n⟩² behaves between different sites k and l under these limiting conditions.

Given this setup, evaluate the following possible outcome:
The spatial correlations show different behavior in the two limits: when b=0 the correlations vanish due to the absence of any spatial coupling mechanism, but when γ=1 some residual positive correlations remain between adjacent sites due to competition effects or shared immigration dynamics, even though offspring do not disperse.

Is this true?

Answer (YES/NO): NO